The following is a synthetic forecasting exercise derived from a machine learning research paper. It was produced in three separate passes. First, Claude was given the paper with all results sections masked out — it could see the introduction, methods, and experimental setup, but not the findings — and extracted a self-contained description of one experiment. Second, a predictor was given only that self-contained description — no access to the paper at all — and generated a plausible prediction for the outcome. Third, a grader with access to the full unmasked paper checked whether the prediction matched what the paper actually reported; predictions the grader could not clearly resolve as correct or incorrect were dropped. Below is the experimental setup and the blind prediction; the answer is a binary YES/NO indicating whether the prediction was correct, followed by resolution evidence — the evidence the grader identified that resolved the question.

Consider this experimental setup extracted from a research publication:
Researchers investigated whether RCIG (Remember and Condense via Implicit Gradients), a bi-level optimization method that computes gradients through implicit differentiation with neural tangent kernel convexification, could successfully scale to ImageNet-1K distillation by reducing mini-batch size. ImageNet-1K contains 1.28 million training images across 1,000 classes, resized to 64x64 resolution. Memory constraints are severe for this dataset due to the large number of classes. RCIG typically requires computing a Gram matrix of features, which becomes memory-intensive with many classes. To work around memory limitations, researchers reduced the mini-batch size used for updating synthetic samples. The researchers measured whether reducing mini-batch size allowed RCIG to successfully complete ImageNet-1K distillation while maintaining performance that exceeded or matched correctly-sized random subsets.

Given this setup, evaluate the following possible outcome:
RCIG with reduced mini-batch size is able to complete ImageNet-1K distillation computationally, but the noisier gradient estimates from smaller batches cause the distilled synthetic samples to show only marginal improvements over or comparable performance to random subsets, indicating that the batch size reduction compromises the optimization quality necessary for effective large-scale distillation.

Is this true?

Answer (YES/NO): NO